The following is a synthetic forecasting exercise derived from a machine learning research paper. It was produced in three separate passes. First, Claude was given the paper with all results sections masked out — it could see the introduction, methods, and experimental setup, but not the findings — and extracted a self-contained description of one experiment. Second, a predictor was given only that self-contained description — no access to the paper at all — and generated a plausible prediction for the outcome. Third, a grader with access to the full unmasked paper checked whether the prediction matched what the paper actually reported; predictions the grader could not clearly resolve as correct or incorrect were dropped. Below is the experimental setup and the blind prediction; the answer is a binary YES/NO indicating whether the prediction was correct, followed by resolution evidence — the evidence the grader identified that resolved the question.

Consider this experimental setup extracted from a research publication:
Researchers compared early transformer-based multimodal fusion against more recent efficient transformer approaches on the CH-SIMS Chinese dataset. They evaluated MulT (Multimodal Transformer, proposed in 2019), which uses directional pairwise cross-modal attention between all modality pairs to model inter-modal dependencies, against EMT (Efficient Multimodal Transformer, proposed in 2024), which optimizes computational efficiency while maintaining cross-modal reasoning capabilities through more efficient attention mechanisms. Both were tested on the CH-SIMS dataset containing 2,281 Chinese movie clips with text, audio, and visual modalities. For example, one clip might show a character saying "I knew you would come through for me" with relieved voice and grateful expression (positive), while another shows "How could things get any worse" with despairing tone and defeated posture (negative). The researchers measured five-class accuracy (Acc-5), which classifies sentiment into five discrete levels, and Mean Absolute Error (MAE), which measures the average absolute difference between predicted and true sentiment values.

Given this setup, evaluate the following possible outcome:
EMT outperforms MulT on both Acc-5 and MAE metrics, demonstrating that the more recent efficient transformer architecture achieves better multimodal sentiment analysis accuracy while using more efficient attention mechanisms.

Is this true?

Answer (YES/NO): YES